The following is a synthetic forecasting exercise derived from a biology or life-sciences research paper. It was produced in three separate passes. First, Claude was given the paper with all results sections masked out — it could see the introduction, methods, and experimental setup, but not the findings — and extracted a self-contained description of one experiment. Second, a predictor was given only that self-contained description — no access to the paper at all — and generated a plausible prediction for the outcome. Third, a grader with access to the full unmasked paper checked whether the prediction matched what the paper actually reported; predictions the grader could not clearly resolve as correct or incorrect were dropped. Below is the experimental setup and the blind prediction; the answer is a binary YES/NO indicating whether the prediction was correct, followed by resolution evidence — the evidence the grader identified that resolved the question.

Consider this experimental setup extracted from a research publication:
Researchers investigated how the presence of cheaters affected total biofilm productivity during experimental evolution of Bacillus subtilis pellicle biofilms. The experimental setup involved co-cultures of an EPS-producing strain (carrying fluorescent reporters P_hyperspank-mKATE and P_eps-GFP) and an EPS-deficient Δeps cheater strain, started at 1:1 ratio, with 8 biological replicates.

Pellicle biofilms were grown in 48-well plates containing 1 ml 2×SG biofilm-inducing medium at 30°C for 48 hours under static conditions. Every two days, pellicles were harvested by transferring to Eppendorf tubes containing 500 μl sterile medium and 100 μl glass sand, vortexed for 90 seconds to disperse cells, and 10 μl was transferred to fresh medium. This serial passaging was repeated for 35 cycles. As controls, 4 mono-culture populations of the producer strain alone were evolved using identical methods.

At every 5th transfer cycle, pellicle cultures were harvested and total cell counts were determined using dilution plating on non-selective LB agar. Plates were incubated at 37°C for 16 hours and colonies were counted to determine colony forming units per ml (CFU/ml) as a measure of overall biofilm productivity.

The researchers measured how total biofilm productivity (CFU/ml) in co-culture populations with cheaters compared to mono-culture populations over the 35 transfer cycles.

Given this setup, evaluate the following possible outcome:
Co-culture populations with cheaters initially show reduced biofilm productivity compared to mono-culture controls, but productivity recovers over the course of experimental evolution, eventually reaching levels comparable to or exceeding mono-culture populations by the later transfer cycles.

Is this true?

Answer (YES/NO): NO